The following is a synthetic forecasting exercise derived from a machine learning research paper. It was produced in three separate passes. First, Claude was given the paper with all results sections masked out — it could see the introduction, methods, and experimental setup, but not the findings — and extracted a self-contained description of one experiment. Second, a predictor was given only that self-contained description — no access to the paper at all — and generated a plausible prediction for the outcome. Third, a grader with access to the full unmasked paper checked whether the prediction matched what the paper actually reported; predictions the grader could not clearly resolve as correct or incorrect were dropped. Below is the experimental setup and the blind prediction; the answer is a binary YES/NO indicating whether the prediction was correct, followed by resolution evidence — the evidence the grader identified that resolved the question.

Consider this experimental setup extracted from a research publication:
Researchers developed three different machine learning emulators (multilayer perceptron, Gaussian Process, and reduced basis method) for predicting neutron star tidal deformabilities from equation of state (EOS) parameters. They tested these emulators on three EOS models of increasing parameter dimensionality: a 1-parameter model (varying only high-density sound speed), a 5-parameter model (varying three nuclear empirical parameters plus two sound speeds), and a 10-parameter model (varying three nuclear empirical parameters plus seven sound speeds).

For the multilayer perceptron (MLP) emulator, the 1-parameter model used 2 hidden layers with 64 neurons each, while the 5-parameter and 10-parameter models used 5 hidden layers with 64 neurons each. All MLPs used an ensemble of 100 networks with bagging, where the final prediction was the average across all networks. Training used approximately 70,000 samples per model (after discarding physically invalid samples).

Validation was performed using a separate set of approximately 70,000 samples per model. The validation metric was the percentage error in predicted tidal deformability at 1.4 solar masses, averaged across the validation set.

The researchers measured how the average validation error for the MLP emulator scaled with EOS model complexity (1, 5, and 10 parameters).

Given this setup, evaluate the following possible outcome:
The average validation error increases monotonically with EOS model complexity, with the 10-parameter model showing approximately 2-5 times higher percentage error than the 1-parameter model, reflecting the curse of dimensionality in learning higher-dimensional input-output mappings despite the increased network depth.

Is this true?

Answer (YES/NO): NO